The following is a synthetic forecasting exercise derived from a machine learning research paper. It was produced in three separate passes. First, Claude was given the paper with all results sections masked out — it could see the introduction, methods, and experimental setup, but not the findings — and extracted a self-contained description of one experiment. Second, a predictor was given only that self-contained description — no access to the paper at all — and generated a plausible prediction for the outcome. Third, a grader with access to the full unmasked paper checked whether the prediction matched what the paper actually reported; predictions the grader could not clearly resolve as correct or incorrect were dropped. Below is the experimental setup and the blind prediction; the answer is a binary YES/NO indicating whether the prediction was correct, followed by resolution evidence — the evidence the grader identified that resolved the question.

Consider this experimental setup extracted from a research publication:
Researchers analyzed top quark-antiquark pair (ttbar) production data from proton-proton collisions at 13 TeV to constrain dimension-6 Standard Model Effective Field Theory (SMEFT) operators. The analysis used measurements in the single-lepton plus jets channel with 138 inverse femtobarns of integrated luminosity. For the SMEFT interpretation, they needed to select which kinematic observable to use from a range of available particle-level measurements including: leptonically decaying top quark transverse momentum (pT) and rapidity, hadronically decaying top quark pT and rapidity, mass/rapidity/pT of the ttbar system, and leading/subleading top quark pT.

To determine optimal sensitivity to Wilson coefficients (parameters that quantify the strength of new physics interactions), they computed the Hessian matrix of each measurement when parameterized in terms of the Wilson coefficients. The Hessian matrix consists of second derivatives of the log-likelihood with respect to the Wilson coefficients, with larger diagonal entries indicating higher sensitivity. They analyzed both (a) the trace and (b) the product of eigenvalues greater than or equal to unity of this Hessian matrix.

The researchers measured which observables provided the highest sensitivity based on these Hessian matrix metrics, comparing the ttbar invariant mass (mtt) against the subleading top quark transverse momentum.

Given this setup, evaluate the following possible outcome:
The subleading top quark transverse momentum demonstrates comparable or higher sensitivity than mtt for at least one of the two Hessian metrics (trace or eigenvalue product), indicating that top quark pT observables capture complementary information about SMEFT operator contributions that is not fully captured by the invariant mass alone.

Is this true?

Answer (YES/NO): YES